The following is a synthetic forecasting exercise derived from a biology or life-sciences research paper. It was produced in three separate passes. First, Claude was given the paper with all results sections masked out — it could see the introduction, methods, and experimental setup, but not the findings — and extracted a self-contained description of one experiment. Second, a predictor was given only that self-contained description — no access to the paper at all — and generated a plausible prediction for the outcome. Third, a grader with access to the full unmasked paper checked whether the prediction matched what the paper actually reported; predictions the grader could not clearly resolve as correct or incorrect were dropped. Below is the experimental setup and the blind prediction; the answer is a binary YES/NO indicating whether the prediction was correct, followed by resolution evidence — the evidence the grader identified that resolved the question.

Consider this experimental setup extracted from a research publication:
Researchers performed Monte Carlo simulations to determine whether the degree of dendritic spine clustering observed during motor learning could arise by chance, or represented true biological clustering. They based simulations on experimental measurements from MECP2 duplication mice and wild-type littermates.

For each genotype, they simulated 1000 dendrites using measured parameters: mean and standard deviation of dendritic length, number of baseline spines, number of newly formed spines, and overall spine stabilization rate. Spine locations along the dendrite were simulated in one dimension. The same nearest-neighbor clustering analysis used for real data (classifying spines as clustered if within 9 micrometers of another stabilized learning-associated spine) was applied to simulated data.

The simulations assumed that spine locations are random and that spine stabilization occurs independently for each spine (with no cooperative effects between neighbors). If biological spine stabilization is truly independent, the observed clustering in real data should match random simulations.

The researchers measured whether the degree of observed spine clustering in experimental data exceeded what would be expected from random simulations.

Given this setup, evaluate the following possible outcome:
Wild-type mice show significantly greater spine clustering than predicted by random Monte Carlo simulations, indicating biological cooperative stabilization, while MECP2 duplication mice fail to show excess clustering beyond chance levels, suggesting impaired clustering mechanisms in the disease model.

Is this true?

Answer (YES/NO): NO